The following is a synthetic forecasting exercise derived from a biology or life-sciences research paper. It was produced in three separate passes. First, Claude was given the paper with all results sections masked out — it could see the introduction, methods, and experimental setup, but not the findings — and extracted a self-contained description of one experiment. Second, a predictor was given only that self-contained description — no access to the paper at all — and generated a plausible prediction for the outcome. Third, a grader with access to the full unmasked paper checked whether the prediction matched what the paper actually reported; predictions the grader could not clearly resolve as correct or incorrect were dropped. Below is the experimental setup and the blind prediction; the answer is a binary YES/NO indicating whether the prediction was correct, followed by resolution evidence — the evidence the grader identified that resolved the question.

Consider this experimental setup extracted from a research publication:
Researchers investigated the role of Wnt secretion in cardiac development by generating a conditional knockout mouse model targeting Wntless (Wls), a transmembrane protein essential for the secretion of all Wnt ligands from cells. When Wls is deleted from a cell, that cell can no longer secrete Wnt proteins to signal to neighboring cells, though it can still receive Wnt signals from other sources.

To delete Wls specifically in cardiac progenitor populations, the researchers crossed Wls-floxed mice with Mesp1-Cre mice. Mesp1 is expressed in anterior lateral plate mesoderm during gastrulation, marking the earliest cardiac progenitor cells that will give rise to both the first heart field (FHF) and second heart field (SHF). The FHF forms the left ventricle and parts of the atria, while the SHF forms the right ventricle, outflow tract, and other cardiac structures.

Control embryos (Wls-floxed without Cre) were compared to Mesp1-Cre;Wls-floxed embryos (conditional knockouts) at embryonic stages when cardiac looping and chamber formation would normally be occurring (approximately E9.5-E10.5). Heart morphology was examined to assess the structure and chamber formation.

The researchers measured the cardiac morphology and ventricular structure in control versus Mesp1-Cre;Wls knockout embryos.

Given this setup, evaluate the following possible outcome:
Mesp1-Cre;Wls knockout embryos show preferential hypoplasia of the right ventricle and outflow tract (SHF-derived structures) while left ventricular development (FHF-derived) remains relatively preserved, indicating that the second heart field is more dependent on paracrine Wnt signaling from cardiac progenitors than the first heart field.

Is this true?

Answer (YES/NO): NO